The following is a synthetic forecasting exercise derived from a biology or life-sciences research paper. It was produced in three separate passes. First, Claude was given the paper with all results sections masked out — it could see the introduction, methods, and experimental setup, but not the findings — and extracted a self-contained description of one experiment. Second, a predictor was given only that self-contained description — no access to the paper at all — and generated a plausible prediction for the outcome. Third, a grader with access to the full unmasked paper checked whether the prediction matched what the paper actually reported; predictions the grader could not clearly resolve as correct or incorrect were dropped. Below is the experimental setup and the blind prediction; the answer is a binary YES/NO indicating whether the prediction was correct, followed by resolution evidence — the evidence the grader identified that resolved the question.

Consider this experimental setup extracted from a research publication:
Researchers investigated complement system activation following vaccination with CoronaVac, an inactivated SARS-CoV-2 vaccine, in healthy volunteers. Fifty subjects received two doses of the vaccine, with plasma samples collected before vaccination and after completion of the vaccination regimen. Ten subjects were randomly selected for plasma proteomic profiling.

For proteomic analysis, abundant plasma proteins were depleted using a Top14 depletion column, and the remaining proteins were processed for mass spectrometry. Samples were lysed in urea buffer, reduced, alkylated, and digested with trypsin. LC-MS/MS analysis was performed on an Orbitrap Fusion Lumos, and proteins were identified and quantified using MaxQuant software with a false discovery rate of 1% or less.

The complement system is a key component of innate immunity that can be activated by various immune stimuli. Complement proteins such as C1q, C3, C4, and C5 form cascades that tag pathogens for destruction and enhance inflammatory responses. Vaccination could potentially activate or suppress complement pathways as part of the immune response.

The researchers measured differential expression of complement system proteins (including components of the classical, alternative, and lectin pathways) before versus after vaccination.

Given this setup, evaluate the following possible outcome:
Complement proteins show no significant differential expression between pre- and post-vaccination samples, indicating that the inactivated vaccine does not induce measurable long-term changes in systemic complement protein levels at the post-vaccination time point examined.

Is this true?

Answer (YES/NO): NO